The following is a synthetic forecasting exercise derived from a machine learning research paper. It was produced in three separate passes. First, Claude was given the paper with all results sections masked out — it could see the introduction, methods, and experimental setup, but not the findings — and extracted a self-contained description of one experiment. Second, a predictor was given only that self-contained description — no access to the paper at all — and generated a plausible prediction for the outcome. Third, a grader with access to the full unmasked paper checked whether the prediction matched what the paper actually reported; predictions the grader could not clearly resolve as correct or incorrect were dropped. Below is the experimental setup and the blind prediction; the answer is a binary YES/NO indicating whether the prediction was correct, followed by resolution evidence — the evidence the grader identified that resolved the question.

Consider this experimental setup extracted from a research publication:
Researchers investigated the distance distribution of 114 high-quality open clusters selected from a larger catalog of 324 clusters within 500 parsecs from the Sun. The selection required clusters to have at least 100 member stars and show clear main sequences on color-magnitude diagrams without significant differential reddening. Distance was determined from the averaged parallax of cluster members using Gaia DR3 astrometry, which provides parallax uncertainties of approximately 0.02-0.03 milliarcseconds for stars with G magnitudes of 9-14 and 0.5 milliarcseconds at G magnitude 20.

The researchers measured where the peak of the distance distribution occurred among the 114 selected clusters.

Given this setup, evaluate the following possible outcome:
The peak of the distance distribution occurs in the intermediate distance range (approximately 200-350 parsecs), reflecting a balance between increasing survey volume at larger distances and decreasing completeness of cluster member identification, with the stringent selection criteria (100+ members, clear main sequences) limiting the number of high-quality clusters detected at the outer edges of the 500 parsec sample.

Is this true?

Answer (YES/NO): NO